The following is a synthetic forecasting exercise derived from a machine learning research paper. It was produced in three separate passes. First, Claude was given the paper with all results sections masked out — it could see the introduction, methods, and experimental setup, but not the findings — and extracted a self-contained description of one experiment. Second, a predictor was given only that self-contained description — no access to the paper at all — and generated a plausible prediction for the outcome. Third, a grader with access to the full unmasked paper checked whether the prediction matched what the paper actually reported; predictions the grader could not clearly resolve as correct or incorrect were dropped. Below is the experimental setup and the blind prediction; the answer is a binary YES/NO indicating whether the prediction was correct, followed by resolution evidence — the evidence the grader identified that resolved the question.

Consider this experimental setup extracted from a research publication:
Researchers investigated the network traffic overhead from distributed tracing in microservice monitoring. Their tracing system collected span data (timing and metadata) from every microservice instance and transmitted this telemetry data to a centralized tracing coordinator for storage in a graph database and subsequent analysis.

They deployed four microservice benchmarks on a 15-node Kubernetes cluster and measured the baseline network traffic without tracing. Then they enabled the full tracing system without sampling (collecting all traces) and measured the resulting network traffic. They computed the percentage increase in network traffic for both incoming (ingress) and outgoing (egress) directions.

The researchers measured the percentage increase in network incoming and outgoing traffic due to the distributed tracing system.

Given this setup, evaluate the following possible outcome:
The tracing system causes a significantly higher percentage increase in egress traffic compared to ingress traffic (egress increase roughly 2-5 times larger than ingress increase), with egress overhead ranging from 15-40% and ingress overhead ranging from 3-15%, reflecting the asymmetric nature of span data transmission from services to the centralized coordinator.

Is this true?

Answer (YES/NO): NO